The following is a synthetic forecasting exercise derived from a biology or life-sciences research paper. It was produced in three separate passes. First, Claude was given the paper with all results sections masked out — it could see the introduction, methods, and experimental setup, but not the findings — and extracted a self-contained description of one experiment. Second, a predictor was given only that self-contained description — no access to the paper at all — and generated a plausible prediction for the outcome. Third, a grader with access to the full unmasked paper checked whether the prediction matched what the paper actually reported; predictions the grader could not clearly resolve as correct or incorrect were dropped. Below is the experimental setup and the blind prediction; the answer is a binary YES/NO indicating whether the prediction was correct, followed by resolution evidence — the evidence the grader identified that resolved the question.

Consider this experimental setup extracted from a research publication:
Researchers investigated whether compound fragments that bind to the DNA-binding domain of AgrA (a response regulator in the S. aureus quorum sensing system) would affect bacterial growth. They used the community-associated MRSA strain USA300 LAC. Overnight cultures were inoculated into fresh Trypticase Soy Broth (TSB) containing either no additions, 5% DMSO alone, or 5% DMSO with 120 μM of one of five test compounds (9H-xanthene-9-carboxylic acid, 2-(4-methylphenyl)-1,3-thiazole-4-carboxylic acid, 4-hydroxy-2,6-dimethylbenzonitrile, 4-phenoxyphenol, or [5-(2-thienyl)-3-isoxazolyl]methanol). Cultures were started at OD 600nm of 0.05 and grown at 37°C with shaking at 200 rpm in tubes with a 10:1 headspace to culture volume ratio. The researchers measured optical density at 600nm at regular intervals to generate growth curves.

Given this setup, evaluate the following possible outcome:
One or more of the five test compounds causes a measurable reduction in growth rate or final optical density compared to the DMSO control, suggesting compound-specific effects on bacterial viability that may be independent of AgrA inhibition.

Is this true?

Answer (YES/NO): NO